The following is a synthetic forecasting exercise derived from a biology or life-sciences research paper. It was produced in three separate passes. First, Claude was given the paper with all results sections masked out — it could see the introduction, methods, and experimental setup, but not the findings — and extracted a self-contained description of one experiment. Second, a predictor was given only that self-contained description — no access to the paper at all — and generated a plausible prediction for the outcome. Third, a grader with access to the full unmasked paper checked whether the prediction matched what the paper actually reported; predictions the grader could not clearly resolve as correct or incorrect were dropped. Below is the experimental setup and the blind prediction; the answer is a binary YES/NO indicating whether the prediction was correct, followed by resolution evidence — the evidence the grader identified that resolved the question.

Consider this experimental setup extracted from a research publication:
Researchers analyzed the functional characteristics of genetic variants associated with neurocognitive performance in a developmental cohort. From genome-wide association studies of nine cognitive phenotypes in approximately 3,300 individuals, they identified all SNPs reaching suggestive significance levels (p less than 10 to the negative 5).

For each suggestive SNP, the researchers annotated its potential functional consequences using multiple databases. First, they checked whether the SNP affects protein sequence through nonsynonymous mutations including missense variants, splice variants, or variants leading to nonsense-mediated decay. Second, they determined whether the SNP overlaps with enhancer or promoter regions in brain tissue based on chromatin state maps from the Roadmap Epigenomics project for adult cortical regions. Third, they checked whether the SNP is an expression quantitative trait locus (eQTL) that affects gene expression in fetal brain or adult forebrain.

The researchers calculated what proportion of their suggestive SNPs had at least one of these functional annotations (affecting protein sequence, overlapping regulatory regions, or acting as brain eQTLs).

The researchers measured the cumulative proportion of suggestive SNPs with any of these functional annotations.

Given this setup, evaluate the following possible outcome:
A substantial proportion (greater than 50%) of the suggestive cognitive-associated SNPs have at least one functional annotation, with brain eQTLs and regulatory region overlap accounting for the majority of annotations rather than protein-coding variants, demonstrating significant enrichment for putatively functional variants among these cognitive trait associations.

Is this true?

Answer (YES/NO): NO